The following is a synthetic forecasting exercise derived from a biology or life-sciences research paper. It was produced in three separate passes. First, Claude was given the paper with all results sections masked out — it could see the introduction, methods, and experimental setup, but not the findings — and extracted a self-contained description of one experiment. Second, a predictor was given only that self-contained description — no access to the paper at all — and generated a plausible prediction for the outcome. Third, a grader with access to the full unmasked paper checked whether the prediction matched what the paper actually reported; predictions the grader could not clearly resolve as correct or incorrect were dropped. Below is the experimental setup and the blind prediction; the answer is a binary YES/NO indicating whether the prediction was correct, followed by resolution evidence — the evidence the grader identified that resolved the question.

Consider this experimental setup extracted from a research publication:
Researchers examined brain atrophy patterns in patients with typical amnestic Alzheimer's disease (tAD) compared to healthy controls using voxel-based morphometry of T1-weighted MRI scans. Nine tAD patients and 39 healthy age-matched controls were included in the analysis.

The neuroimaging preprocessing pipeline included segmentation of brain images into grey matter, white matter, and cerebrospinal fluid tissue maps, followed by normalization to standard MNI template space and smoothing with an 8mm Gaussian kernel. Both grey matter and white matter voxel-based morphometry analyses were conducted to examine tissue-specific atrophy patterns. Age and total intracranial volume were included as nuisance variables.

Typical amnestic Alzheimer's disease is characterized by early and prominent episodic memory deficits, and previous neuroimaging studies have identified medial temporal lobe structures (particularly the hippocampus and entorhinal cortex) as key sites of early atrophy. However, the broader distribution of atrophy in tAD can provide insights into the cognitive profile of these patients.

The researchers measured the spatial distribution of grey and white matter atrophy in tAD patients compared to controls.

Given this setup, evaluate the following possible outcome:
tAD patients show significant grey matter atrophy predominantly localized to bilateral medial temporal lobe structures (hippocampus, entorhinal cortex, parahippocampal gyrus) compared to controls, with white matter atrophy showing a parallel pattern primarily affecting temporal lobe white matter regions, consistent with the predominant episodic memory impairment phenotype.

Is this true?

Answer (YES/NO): NO